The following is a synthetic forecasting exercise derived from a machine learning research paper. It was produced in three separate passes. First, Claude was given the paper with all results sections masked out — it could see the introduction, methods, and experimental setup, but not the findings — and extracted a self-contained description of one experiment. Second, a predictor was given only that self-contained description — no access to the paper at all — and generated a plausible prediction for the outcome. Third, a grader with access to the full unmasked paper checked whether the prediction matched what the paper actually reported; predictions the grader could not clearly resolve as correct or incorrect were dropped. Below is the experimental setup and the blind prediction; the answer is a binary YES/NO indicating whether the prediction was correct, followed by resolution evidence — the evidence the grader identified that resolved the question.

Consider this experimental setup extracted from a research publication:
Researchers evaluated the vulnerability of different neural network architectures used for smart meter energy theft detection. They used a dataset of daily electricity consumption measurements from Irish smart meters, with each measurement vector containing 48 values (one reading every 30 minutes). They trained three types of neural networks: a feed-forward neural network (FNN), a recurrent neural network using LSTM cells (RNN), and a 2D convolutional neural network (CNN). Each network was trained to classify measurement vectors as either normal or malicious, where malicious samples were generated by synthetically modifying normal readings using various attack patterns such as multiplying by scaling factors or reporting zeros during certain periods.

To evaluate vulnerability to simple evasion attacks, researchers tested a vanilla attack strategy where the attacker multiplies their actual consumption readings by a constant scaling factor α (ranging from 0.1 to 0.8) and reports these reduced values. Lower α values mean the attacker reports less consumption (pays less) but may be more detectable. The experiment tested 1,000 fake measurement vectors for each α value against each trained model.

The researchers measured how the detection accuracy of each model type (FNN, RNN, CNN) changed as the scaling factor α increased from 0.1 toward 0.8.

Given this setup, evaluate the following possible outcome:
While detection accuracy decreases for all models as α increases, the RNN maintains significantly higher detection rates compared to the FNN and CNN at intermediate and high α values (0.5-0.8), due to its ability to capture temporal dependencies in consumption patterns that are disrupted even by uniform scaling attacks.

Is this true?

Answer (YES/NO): NO